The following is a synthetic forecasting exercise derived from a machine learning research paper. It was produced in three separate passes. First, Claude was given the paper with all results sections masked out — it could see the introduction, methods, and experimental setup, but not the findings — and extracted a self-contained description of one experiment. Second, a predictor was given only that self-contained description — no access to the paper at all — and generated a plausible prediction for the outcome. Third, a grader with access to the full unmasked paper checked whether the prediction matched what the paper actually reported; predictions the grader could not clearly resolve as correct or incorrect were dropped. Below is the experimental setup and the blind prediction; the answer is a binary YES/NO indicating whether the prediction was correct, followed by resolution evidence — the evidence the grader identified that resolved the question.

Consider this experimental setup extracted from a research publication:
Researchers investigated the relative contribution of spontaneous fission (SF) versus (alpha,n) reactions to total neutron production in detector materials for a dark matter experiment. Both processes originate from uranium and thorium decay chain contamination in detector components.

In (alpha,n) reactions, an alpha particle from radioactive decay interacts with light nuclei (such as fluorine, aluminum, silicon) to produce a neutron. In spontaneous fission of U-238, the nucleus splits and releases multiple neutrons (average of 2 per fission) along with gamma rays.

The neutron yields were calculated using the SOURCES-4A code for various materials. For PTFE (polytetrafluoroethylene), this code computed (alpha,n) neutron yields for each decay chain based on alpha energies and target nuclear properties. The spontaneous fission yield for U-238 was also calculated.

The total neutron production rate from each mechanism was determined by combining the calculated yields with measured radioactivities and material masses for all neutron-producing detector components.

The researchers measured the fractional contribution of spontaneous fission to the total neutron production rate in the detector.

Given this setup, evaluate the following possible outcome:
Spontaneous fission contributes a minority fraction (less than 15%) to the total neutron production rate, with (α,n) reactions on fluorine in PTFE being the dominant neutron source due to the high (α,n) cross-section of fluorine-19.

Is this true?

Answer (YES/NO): YES